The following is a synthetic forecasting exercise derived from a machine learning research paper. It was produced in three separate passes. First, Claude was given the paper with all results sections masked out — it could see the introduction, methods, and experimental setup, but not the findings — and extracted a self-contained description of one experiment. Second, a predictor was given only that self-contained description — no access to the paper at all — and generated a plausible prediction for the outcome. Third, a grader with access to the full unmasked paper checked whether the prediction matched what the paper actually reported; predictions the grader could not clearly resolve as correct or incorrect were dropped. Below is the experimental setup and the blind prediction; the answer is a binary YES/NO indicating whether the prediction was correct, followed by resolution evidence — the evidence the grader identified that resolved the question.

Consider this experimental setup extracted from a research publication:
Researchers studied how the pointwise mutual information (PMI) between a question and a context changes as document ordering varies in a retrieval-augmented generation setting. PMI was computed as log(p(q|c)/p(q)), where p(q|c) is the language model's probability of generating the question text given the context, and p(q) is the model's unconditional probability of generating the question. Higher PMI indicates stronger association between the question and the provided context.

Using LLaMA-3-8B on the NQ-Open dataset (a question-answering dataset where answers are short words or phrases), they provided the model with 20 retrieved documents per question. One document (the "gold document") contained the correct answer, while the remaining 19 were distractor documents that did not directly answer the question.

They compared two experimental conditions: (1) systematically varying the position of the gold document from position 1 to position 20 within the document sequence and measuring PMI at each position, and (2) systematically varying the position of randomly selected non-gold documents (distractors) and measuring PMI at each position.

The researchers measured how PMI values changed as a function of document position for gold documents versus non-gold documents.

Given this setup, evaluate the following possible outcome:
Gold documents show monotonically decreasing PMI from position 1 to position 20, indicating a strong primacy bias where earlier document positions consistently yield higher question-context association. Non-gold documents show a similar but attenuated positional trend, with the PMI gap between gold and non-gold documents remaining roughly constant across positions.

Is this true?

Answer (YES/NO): NO